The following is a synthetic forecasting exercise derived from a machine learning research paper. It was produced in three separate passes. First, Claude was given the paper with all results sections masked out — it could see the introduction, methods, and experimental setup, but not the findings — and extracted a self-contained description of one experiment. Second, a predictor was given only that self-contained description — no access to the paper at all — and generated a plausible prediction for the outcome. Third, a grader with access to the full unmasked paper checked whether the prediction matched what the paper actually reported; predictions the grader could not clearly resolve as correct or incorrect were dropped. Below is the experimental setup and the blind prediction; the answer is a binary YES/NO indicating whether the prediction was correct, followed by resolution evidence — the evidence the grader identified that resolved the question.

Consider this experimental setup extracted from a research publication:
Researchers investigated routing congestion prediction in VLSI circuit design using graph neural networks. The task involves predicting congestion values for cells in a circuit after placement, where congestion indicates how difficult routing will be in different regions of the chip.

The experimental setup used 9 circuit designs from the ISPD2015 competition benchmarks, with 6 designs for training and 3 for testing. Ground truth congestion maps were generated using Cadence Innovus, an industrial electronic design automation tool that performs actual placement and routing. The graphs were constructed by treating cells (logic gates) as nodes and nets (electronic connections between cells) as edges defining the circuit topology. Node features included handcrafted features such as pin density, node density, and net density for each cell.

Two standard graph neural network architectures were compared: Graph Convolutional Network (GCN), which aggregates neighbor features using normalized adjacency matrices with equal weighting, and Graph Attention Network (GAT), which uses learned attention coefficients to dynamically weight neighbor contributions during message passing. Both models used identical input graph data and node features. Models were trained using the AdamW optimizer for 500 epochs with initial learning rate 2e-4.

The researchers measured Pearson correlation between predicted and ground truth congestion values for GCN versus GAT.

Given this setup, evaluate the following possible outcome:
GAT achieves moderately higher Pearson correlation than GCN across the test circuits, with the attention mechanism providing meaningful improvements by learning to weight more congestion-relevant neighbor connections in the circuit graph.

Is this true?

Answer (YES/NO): NO